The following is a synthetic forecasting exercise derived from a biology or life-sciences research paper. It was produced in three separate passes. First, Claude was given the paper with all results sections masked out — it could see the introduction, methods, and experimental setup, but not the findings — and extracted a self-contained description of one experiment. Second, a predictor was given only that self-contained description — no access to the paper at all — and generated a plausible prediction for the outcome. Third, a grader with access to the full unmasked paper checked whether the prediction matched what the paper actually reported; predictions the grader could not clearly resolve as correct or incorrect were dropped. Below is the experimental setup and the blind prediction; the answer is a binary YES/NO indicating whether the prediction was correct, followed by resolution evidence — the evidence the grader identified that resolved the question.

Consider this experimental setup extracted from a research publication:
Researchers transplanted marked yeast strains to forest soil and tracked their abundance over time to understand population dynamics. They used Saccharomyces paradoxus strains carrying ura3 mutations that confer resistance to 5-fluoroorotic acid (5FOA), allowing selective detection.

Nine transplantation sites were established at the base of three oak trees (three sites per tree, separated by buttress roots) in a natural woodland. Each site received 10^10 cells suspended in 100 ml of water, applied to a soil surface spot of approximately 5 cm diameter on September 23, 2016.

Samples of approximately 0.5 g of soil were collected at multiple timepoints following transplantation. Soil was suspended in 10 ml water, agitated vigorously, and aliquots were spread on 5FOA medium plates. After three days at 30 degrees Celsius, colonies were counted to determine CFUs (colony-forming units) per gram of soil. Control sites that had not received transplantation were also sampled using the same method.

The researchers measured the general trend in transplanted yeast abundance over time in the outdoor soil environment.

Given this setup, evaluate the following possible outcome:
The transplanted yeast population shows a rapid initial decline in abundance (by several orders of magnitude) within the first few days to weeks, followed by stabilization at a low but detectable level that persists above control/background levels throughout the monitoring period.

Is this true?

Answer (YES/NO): YES